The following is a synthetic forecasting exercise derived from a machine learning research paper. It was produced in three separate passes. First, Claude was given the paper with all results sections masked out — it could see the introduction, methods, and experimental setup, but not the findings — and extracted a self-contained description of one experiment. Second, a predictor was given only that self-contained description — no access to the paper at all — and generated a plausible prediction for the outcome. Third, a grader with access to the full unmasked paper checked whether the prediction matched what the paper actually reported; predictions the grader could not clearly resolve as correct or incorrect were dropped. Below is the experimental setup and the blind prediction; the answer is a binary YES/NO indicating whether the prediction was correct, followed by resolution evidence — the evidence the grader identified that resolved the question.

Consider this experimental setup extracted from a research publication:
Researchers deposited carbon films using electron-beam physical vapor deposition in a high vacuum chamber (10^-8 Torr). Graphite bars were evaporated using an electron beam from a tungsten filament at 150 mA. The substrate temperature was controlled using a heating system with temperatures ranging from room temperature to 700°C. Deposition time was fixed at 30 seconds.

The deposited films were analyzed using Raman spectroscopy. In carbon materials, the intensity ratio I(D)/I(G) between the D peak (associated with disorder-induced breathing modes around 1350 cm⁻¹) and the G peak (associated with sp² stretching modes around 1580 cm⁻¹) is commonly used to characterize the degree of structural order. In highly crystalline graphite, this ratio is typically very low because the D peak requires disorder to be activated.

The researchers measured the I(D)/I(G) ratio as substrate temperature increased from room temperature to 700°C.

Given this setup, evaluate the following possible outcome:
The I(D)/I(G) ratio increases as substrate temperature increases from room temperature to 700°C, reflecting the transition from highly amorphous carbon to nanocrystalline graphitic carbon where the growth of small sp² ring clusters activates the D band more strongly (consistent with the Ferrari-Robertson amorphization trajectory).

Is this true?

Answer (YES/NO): YES